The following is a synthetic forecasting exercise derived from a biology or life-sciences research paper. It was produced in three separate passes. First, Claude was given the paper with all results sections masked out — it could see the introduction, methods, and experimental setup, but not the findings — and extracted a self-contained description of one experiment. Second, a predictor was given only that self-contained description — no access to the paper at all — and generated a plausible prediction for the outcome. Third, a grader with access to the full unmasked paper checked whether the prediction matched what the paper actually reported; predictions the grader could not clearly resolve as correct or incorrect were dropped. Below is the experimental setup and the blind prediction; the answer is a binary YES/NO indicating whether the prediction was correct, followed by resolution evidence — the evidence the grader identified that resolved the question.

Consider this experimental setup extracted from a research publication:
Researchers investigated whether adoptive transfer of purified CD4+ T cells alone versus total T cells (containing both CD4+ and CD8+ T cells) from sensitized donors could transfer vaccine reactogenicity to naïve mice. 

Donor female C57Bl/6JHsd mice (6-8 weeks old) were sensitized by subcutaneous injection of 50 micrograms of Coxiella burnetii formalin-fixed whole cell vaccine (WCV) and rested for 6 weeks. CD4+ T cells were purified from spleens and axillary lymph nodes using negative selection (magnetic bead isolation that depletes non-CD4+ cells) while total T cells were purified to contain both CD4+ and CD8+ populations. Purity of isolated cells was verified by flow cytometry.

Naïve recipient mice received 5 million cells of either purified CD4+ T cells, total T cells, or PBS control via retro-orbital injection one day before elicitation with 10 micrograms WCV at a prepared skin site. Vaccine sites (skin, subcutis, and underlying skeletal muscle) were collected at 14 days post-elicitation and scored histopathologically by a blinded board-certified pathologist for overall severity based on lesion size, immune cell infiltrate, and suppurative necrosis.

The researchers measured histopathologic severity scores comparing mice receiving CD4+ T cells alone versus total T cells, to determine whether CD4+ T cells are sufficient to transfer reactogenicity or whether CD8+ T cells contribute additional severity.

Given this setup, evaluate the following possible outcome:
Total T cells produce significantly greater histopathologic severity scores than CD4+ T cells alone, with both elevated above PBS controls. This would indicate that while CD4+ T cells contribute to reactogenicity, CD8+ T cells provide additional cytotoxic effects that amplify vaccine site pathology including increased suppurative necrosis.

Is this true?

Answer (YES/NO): NO